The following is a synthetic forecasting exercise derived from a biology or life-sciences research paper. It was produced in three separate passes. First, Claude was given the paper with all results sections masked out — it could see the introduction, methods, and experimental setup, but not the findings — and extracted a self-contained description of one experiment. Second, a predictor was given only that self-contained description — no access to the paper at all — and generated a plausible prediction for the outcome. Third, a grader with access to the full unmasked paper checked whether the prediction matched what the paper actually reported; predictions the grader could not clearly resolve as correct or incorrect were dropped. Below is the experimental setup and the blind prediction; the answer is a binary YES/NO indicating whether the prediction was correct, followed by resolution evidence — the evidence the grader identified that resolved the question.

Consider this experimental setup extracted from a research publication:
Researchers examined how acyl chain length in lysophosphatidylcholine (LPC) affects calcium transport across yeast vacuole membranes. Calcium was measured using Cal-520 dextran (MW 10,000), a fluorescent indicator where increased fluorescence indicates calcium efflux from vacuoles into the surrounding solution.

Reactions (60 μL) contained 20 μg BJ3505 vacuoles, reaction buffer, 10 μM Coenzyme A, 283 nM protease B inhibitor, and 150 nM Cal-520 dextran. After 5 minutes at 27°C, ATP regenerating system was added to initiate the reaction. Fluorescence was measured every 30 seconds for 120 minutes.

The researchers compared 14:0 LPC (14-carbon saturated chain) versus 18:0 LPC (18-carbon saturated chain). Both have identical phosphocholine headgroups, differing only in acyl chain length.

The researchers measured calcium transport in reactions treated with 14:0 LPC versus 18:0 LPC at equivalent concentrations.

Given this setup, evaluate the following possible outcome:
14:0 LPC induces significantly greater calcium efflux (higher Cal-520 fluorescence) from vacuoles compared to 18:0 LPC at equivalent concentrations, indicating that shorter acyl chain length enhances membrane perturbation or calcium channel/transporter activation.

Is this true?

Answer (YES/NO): NO